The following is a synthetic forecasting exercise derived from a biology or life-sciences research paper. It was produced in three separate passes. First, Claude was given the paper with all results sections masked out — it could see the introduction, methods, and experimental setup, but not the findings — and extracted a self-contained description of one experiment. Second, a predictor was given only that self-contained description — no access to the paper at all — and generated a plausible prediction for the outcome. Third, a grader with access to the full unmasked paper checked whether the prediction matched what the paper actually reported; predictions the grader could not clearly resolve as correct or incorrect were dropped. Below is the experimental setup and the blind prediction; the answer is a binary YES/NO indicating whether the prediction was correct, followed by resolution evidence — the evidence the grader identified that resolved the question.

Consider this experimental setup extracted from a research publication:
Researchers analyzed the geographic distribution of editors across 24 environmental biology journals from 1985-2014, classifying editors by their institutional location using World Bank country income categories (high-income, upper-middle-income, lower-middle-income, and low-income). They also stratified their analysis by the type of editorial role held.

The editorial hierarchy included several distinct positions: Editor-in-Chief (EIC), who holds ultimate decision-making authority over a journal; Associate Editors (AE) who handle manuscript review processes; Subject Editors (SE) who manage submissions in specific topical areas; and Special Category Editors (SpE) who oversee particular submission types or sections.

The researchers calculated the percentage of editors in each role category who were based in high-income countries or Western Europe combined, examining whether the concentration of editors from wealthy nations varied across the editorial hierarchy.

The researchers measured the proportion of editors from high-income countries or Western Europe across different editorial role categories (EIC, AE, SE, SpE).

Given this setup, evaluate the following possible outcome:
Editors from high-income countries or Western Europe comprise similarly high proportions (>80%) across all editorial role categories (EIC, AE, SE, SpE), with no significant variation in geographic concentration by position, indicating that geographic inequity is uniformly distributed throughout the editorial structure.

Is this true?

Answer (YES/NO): NO